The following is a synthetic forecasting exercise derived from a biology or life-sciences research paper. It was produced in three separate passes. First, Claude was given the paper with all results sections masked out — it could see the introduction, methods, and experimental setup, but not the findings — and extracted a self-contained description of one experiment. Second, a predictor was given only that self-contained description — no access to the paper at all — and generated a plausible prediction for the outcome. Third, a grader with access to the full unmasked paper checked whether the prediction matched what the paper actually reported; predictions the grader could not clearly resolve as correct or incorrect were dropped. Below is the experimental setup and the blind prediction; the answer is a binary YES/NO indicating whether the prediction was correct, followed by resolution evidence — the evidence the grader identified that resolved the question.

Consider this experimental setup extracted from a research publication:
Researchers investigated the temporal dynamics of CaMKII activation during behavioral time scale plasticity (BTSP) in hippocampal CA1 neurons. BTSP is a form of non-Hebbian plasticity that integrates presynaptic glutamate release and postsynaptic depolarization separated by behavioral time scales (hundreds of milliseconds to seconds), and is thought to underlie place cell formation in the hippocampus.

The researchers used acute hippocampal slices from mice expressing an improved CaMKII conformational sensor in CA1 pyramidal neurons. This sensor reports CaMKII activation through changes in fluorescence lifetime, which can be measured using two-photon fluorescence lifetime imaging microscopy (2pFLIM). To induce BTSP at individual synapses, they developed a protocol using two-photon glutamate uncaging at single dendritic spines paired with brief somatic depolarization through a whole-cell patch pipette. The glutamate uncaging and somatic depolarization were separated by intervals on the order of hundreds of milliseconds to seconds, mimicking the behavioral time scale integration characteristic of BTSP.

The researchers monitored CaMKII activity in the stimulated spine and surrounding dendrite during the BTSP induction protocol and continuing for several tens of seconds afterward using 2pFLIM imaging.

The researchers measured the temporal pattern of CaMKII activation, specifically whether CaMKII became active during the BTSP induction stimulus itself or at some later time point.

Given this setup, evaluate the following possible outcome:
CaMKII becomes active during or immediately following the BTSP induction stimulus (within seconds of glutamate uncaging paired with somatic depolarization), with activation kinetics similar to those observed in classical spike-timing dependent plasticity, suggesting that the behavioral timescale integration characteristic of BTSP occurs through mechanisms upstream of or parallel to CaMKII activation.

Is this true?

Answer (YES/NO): NO